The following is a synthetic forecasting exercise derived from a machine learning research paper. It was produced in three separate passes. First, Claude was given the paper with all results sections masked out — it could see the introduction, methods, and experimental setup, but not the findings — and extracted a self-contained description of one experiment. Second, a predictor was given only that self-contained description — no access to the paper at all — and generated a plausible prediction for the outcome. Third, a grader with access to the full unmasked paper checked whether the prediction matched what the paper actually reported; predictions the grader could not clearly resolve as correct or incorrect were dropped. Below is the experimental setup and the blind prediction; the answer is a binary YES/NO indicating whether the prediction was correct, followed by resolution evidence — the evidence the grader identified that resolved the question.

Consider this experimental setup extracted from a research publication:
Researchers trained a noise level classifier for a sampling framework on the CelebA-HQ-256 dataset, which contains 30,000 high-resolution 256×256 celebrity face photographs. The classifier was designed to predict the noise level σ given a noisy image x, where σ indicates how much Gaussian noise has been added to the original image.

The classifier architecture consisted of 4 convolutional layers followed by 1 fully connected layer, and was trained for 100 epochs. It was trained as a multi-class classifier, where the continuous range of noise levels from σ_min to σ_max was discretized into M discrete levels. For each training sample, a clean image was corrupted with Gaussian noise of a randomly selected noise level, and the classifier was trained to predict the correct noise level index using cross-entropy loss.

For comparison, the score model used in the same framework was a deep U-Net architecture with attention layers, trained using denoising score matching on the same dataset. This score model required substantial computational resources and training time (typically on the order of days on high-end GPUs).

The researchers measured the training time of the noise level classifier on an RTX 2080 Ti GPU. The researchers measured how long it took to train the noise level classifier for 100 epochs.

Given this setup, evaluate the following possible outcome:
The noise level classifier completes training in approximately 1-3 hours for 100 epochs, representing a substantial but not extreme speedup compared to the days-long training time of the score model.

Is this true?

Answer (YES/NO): NO